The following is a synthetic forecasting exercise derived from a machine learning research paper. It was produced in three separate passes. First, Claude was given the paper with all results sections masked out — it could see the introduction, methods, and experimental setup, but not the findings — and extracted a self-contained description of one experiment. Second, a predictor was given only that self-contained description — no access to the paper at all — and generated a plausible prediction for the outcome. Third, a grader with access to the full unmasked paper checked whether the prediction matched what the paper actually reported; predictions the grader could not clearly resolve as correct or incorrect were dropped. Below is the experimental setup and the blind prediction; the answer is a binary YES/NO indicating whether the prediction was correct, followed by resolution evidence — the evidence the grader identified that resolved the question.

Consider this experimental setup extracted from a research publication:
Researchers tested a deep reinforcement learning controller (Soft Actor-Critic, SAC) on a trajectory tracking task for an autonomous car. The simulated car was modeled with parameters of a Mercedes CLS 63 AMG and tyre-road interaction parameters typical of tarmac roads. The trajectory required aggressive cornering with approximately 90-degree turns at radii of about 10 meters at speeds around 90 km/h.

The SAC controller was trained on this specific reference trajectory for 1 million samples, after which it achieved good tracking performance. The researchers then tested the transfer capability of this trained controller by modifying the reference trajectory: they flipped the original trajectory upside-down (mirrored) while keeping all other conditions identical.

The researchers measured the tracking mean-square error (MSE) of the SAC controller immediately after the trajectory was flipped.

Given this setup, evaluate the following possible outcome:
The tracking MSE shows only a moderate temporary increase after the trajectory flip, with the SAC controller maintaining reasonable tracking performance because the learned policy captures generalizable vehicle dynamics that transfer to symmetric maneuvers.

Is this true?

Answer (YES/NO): NO